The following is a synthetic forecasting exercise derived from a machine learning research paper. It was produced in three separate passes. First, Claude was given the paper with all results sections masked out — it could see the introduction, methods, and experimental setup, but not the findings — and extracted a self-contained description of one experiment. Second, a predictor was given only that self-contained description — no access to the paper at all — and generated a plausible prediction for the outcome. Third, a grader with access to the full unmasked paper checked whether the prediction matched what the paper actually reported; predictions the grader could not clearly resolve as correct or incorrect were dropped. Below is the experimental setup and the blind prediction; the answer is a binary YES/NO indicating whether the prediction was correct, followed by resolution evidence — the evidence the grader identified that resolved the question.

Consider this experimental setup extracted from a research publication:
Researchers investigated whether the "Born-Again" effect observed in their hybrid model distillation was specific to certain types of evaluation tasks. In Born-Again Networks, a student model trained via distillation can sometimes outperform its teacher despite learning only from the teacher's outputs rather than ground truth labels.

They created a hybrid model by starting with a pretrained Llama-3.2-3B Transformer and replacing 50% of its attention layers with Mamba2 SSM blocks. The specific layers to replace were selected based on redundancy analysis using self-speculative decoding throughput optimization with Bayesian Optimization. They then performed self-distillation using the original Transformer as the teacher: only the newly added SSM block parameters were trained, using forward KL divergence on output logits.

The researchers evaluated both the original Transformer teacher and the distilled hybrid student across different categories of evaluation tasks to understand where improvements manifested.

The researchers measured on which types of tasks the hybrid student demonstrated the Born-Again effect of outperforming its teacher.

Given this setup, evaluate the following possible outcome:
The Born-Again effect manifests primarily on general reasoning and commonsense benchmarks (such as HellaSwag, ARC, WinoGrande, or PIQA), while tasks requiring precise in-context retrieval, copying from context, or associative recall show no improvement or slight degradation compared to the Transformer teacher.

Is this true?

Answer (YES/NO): NO